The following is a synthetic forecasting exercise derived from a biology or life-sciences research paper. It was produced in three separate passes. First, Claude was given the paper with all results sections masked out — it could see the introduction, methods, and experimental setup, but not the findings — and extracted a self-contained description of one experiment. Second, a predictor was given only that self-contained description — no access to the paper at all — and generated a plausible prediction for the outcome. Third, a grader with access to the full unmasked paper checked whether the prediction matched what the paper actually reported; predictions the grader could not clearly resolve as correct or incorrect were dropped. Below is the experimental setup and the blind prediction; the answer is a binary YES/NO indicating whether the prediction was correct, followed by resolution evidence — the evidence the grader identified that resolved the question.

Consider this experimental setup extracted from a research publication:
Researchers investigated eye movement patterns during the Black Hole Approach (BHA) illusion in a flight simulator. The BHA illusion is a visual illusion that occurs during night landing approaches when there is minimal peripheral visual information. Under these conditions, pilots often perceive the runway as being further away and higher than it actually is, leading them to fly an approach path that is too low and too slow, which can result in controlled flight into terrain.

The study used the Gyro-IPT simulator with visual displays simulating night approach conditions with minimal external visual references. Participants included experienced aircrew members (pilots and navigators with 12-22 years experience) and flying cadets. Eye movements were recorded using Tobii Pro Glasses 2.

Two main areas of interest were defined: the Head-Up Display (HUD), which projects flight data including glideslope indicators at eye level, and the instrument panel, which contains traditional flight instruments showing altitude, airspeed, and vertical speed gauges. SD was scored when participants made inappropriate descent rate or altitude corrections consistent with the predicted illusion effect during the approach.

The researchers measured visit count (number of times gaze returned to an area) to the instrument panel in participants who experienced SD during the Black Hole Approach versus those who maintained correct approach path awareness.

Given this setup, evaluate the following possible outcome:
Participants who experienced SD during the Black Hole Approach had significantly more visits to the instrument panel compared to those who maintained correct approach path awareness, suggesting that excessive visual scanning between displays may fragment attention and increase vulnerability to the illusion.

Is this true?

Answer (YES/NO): NO